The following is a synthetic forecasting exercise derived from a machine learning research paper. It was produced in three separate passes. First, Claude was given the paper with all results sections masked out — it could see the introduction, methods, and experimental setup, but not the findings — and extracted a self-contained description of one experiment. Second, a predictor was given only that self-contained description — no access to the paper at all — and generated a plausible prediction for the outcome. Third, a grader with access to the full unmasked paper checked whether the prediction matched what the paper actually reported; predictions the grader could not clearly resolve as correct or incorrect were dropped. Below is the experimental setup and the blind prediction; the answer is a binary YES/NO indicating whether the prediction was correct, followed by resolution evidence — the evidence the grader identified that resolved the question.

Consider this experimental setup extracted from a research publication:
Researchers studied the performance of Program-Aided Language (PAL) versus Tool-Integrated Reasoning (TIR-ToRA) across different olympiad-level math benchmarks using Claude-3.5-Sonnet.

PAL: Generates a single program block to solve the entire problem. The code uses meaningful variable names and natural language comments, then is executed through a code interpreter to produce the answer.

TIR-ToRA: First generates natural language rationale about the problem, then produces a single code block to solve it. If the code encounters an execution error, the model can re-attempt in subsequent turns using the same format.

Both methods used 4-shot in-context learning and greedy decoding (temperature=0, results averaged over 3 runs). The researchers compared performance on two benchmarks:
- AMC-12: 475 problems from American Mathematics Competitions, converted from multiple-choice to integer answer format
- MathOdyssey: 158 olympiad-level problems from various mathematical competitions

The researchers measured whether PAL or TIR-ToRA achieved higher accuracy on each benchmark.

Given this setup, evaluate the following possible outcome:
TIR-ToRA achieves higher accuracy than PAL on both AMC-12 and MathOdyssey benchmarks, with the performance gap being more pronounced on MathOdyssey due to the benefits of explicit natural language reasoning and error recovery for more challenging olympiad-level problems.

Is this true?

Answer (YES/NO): NO